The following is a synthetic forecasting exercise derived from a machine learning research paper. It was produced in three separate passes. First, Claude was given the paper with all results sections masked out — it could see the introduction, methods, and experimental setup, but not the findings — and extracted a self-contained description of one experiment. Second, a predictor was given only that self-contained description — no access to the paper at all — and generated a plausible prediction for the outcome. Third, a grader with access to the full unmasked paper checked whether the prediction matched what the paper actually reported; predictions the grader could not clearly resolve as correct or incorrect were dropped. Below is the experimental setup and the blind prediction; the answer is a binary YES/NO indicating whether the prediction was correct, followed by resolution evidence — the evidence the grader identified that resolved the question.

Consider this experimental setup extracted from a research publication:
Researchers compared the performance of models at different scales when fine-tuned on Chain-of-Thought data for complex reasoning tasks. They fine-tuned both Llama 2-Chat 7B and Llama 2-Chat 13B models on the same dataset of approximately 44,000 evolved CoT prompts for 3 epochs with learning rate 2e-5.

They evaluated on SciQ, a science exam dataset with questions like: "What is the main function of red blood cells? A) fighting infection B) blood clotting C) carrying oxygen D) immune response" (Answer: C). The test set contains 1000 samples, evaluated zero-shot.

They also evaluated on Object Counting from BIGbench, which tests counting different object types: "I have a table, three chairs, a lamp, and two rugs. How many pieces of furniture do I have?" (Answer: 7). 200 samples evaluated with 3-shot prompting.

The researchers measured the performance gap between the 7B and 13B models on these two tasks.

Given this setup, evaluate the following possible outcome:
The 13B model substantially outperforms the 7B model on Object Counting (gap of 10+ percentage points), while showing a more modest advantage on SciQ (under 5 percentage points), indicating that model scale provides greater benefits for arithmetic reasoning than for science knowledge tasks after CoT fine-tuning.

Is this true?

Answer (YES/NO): NO